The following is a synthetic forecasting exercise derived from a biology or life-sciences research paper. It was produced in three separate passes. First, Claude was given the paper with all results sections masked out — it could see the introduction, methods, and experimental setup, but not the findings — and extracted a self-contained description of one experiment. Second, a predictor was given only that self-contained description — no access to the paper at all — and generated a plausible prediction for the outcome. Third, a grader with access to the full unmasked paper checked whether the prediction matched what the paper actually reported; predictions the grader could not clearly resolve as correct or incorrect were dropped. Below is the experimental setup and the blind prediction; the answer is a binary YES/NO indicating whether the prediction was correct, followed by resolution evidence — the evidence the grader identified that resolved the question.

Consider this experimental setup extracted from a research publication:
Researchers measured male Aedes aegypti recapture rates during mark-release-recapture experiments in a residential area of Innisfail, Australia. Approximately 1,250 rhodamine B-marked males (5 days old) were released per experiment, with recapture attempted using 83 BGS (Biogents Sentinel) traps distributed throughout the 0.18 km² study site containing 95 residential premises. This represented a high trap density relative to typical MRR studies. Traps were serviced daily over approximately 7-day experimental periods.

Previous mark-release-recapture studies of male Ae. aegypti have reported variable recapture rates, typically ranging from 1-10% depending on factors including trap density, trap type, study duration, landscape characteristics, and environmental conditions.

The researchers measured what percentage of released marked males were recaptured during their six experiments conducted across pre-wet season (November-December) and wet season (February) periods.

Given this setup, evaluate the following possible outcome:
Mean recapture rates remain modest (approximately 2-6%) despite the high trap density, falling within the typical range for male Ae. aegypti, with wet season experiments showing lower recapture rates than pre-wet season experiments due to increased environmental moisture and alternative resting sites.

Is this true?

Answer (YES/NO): NO